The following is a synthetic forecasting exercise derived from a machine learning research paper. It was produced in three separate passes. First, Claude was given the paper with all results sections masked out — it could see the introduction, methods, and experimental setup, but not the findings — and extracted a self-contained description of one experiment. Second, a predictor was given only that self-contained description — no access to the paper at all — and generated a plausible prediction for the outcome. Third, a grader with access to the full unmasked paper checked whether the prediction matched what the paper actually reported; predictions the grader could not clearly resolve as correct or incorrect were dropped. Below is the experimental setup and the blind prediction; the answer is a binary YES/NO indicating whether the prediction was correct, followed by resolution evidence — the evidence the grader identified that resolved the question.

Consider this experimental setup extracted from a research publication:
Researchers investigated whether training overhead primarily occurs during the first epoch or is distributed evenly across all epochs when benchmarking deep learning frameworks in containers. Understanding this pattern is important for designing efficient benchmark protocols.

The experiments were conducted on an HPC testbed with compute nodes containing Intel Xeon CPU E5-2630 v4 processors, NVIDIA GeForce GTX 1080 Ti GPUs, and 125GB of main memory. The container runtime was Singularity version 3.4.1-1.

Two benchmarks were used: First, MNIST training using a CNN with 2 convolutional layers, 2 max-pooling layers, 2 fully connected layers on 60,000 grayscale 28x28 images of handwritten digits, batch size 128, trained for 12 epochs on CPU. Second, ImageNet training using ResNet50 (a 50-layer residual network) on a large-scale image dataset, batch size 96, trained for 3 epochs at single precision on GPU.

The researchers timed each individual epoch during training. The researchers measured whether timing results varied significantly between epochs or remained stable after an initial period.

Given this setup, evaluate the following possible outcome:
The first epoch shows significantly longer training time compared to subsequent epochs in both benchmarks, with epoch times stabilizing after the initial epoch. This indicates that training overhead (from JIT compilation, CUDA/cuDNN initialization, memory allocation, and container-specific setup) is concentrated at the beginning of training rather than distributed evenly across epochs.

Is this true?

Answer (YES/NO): YES